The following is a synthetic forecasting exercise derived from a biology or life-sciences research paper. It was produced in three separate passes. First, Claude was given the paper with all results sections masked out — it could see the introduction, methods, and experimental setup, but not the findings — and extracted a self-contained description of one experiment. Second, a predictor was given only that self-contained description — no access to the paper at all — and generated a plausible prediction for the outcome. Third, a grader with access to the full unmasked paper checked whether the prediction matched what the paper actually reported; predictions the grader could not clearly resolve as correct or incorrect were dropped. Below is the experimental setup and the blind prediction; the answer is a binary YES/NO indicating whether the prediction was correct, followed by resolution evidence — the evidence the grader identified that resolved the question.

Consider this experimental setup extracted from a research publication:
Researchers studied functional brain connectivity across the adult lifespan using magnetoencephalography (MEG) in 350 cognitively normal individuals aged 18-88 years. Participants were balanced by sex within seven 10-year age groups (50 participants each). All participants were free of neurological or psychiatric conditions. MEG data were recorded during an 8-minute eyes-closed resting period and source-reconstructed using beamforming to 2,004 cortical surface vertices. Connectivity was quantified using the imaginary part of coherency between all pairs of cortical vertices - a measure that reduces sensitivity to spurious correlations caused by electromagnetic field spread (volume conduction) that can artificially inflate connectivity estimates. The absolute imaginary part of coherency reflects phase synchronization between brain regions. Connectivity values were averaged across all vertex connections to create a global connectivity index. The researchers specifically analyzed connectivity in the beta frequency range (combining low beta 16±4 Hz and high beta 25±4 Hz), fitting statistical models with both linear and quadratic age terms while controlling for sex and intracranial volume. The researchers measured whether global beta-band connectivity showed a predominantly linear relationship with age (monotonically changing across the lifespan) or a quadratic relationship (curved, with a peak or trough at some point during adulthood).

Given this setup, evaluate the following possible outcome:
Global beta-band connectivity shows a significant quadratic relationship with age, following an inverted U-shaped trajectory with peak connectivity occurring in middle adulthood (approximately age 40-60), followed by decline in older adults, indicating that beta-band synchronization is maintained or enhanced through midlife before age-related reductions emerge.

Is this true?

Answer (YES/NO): YES